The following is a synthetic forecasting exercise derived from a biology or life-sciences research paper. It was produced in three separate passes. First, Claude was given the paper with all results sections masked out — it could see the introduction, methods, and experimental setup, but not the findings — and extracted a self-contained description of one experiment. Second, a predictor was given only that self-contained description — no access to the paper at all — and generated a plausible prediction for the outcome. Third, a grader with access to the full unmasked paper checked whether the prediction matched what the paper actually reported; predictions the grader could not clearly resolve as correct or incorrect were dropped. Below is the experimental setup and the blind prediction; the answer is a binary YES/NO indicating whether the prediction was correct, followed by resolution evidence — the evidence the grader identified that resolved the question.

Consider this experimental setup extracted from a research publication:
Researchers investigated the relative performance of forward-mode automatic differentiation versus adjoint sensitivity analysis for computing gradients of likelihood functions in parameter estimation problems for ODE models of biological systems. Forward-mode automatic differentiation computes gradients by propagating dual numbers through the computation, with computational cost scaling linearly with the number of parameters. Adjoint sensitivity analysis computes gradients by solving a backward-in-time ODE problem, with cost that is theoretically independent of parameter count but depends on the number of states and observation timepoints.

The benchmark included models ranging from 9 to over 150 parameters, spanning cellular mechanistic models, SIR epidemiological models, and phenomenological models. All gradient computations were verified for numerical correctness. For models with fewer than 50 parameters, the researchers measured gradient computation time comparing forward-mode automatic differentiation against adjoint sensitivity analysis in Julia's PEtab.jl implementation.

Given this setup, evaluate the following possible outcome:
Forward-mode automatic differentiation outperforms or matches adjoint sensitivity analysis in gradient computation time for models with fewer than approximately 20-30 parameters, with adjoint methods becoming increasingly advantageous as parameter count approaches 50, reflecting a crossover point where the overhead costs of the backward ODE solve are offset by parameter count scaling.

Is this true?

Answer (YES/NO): NO